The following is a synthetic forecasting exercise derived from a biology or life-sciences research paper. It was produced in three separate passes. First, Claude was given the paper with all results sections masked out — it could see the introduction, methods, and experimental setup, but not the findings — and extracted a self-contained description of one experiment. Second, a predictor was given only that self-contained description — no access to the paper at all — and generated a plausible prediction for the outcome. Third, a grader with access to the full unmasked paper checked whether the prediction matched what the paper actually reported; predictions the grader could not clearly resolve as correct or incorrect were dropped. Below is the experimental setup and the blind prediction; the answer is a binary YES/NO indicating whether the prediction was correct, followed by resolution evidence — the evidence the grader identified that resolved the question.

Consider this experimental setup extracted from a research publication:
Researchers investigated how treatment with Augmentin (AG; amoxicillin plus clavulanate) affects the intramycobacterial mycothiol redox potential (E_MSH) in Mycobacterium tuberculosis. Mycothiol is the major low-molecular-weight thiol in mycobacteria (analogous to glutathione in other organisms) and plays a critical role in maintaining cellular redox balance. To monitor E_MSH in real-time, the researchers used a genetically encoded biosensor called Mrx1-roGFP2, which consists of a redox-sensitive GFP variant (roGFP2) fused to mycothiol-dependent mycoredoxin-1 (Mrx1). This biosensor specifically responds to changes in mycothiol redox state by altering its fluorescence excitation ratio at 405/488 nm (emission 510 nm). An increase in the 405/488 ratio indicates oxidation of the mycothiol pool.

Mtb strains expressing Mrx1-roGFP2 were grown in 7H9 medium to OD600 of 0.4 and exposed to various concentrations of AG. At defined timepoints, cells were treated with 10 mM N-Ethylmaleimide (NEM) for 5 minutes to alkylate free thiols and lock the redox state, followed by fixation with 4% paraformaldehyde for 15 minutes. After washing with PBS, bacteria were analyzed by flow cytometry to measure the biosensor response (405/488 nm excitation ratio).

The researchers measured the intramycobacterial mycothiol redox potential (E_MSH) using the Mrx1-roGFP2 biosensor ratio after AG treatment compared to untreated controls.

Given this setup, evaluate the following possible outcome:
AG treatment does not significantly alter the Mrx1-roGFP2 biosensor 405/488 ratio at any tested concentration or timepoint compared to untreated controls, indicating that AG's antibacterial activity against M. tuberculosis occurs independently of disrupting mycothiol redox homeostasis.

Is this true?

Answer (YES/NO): NO